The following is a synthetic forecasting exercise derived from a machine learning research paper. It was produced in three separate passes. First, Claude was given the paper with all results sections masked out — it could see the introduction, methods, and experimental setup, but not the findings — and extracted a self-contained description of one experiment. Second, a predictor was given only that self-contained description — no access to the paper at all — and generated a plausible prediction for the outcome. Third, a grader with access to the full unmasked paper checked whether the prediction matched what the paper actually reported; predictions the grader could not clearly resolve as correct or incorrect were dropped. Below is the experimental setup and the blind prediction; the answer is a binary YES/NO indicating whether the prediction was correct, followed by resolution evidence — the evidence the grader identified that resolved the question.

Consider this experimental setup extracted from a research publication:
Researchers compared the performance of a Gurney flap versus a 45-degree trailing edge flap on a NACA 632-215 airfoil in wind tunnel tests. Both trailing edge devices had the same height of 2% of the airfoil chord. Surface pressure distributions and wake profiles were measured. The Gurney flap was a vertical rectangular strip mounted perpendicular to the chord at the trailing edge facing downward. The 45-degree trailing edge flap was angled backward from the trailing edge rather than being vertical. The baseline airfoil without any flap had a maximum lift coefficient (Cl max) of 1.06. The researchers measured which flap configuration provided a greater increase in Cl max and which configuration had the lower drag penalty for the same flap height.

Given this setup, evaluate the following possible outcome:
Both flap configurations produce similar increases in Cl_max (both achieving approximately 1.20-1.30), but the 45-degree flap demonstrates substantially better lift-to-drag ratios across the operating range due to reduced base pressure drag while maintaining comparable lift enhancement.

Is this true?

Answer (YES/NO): NO